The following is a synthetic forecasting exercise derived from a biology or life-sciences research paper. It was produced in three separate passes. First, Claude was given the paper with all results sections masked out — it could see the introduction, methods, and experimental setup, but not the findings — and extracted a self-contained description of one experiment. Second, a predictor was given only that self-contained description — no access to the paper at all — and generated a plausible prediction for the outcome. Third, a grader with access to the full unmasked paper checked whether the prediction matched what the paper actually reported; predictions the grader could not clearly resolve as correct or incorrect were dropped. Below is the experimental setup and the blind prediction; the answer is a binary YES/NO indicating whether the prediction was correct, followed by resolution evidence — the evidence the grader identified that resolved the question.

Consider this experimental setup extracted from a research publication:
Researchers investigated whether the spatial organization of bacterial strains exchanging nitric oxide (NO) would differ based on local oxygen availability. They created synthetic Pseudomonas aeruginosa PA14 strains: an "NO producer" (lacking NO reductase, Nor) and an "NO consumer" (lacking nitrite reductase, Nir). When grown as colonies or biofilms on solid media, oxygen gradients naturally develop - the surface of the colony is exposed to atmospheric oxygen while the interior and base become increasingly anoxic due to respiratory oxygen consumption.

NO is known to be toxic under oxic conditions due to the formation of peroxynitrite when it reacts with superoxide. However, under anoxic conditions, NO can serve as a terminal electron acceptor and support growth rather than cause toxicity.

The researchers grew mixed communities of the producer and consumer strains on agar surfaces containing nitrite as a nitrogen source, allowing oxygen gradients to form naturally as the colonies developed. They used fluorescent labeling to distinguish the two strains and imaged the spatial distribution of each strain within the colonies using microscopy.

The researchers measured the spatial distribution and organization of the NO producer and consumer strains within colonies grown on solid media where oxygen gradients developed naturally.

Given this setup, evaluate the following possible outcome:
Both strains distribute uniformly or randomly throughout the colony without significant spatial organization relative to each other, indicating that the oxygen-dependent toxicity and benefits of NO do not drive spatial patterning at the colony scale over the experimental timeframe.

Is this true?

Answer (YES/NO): NO